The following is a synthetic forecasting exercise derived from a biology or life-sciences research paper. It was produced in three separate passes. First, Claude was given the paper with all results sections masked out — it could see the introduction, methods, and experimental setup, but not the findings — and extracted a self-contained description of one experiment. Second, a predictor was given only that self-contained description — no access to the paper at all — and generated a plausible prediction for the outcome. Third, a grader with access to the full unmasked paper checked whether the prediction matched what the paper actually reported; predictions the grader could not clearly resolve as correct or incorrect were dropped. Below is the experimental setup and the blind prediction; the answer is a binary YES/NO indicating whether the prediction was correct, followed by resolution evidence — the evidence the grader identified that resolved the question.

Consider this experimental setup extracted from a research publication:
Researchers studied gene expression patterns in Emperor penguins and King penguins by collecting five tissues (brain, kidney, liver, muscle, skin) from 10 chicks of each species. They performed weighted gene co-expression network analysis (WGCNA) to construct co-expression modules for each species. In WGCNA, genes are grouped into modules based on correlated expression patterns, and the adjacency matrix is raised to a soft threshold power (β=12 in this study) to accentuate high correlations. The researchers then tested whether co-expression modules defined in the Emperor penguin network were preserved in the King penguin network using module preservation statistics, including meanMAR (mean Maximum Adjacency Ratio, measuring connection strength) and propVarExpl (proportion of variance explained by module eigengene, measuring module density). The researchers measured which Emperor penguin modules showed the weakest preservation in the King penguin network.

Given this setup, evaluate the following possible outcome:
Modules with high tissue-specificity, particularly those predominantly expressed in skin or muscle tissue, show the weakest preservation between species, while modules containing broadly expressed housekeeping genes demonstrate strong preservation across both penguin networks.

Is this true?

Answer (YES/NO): NO